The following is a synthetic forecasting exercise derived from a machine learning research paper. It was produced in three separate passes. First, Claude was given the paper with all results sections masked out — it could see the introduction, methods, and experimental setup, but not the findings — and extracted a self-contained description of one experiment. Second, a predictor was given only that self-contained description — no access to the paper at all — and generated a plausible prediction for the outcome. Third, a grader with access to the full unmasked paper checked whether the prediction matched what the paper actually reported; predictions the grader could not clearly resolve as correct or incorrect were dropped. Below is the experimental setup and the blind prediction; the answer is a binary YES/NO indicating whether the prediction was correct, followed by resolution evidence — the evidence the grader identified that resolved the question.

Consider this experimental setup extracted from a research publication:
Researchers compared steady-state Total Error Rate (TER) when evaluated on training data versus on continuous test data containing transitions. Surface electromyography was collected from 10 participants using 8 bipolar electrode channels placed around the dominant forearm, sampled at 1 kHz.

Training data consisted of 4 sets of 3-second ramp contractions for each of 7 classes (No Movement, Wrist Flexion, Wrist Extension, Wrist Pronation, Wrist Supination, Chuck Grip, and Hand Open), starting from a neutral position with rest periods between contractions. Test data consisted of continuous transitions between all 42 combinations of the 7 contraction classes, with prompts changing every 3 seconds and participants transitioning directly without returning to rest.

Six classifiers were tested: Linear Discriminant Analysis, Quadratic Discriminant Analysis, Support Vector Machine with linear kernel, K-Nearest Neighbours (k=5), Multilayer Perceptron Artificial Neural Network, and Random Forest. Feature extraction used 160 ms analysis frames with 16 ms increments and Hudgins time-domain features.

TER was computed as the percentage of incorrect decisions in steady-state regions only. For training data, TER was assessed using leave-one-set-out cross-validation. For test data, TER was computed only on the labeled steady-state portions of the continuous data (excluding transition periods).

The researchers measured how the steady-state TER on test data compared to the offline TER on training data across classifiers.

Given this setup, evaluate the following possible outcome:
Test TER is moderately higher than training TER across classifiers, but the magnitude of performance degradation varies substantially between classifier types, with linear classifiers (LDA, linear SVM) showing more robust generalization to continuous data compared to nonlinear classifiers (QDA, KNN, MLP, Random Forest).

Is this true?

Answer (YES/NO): NO